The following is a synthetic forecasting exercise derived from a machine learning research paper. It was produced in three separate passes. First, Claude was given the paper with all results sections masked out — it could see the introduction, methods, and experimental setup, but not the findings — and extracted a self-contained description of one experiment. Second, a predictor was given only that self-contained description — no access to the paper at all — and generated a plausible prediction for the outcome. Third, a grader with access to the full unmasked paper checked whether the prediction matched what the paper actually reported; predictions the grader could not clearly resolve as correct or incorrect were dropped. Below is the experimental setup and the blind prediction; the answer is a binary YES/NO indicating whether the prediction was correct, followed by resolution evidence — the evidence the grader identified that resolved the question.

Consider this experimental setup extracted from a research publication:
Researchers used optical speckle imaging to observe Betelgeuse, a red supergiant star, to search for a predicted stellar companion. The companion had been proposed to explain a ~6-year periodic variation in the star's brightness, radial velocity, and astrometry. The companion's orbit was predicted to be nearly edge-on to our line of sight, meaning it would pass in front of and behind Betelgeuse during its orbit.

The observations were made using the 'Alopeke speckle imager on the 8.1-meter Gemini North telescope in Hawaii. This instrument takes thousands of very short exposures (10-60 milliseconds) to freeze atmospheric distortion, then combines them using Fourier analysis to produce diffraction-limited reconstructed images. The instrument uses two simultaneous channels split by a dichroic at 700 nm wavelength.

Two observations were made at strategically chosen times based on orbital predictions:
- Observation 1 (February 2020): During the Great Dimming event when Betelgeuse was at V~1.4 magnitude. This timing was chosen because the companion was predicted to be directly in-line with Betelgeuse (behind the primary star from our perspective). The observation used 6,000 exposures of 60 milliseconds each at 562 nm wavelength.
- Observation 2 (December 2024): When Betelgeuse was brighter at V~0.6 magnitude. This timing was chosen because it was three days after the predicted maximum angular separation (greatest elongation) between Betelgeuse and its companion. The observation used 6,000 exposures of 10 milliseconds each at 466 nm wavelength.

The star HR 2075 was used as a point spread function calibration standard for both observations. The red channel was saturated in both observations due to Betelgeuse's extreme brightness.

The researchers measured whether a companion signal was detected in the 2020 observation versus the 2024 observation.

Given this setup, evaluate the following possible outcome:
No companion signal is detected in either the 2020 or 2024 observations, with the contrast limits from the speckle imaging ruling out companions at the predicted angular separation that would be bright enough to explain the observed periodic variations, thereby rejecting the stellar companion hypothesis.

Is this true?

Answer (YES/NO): NO